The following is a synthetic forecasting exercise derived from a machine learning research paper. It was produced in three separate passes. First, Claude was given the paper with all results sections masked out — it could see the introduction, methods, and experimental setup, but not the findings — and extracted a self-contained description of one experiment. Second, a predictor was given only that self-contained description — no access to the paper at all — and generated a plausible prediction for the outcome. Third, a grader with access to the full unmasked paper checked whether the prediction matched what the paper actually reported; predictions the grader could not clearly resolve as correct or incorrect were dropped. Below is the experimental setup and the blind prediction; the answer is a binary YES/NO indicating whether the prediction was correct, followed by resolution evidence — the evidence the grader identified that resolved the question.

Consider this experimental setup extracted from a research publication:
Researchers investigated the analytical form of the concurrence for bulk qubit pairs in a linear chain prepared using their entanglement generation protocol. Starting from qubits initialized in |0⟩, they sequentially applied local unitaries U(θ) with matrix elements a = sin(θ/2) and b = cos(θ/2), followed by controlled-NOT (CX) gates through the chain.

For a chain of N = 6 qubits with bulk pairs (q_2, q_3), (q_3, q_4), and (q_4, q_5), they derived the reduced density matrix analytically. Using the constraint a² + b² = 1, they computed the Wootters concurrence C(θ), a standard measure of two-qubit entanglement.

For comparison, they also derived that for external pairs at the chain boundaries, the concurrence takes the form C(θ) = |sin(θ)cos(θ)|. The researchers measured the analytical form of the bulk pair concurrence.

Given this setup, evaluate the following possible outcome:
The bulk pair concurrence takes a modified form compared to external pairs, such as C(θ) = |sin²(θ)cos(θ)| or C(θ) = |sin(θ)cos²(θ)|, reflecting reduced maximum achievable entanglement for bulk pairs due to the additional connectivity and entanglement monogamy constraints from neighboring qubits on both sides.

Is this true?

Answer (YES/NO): NO